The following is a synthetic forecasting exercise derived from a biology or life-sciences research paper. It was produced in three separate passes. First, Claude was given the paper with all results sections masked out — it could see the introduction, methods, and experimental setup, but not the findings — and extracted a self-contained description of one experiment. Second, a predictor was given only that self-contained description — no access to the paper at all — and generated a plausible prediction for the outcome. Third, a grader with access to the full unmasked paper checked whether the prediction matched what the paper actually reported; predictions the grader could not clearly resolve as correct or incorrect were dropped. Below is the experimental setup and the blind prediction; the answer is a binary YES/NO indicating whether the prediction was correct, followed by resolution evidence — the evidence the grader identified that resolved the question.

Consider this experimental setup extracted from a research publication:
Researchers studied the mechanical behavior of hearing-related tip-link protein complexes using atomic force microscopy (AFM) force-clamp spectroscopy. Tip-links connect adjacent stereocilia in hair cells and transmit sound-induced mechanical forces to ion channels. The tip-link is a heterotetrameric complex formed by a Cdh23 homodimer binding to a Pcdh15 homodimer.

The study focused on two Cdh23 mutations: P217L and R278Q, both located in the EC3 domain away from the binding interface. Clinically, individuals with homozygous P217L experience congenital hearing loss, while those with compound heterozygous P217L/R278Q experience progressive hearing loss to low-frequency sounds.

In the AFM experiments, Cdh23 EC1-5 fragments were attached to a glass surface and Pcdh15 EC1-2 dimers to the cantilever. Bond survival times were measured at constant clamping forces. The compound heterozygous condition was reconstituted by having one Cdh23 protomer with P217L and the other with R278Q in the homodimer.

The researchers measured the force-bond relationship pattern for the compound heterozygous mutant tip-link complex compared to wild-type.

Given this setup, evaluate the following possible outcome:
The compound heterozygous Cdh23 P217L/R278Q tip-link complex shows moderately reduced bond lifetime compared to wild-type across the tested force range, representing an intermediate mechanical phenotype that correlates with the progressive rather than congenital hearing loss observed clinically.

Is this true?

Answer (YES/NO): NO